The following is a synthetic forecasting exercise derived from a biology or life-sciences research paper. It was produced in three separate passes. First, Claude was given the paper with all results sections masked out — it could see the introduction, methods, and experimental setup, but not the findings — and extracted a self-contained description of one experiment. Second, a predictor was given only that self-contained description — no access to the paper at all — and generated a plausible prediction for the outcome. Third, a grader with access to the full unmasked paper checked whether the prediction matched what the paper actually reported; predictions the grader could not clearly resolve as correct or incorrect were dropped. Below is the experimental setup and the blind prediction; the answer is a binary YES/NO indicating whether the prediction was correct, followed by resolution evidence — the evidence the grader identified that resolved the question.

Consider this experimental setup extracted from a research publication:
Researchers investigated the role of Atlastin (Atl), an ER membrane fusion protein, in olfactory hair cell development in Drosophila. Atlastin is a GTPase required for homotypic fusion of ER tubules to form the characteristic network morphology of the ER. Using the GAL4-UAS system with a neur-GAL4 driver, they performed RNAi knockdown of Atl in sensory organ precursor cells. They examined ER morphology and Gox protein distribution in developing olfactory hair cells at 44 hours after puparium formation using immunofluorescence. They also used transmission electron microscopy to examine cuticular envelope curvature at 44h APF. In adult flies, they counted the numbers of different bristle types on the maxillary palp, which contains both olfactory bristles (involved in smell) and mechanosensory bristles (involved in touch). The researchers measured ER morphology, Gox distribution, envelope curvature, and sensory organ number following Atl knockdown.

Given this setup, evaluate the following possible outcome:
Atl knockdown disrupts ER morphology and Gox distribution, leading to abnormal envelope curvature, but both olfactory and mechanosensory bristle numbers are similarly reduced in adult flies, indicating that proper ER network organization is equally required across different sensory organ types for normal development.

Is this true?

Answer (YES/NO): NO